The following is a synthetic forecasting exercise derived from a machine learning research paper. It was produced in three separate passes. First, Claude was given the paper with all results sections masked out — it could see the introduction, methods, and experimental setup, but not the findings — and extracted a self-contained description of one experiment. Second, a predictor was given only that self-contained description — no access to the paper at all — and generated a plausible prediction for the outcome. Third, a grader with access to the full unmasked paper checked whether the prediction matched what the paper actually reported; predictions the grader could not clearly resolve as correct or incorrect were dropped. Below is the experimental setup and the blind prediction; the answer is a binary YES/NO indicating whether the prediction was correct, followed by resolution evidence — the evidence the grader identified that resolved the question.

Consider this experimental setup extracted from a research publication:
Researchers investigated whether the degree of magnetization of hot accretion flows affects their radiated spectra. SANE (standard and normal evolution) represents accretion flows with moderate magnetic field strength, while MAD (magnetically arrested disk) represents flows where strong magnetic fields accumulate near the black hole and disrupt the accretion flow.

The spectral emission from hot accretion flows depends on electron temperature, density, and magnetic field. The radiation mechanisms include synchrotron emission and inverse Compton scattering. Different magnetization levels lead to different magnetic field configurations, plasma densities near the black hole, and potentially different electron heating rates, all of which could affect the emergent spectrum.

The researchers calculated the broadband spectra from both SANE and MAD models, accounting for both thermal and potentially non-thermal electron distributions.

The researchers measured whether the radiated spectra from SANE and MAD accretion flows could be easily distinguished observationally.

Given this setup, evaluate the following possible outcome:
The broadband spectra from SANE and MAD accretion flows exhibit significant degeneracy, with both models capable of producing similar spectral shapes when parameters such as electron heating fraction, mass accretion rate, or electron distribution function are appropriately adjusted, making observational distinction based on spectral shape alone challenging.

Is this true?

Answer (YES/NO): YES